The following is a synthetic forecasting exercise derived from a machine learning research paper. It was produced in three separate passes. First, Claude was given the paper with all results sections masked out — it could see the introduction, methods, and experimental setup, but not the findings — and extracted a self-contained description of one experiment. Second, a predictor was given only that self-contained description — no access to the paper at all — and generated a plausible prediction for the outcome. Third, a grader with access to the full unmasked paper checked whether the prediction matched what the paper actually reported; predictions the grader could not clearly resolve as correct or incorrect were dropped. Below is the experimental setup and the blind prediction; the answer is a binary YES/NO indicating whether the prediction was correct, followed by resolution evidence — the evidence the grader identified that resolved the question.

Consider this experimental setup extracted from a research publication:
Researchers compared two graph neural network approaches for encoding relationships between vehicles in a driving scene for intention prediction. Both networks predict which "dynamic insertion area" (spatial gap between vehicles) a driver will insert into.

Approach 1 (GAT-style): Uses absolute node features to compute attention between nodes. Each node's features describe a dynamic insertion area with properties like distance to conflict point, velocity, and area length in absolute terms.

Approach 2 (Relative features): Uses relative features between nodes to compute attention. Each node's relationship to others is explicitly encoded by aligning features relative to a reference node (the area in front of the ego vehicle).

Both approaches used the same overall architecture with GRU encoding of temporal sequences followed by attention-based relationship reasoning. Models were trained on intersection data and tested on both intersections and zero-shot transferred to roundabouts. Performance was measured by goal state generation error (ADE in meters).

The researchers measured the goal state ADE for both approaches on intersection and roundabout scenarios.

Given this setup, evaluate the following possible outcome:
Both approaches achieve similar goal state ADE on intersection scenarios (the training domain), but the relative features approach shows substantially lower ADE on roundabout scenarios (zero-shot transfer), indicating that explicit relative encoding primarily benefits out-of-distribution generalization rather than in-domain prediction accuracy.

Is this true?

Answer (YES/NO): NO